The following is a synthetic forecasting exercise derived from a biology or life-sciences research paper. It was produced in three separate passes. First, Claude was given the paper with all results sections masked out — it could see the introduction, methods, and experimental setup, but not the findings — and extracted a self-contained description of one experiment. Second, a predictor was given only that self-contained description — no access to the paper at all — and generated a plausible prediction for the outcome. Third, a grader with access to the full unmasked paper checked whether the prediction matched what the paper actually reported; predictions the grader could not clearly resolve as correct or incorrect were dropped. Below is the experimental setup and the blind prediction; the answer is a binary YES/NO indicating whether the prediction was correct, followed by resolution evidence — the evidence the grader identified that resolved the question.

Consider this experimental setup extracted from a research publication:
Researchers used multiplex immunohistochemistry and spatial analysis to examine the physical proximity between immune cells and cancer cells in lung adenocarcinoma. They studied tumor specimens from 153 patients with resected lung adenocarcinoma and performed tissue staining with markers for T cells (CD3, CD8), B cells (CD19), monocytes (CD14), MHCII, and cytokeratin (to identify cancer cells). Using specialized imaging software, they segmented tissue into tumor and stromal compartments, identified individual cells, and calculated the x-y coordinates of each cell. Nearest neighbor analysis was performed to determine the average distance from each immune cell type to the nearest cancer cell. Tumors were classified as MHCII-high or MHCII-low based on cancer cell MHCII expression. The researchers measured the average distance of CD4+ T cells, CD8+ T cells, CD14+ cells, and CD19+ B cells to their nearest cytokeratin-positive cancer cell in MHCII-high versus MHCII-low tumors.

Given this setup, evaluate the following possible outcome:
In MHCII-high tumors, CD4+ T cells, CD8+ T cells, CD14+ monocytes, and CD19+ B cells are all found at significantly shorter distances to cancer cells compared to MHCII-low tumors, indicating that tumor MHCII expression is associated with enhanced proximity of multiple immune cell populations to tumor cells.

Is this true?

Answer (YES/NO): YES